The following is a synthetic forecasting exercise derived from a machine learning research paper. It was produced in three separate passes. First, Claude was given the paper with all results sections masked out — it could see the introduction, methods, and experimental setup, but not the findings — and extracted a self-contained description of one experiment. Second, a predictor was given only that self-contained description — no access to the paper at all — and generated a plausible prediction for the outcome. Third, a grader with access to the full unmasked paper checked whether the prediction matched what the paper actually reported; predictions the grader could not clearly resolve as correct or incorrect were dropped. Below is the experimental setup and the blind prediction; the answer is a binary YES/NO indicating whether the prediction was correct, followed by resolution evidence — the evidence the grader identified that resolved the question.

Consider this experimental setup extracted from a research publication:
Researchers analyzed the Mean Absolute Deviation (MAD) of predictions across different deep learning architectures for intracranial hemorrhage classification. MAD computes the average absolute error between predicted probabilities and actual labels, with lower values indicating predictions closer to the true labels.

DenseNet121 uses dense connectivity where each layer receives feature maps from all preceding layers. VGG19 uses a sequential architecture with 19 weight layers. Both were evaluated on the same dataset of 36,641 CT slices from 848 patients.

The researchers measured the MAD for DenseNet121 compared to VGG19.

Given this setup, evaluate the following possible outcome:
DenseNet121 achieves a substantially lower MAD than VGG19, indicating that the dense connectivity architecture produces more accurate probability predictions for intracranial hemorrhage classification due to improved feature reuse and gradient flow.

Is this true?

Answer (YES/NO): NO